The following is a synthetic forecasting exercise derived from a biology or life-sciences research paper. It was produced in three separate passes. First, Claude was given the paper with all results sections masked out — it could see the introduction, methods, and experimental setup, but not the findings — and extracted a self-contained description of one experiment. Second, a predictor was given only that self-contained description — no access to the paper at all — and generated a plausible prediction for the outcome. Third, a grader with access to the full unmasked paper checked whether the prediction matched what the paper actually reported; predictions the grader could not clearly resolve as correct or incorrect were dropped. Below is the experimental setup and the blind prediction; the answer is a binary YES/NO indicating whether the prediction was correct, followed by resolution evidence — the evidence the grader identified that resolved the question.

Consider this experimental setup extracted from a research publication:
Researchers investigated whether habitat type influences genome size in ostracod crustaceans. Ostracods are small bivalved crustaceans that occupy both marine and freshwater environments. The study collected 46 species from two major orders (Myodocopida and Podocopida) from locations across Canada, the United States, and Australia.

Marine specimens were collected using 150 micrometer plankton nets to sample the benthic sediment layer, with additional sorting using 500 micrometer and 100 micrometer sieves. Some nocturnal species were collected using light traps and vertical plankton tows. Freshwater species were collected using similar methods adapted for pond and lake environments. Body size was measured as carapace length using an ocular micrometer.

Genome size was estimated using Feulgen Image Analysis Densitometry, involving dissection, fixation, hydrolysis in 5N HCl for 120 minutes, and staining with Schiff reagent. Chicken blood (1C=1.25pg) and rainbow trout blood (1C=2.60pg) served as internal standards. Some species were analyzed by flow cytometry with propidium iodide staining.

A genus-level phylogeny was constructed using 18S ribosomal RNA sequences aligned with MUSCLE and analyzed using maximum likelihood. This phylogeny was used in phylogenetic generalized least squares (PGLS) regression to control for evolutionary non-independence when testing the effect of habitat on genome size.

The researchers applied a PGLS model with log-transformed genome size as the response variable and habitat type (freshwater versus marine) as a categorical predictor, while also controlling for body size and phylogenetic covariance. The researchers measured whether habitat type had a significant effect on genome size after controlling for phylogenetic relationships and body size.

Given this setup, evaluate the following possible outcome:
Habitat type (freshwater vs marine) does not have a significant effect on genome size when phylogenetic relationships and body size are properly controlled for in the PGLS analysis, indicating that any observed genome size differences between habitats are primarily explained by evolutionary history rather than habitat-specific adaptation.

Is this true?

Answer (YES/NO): YES